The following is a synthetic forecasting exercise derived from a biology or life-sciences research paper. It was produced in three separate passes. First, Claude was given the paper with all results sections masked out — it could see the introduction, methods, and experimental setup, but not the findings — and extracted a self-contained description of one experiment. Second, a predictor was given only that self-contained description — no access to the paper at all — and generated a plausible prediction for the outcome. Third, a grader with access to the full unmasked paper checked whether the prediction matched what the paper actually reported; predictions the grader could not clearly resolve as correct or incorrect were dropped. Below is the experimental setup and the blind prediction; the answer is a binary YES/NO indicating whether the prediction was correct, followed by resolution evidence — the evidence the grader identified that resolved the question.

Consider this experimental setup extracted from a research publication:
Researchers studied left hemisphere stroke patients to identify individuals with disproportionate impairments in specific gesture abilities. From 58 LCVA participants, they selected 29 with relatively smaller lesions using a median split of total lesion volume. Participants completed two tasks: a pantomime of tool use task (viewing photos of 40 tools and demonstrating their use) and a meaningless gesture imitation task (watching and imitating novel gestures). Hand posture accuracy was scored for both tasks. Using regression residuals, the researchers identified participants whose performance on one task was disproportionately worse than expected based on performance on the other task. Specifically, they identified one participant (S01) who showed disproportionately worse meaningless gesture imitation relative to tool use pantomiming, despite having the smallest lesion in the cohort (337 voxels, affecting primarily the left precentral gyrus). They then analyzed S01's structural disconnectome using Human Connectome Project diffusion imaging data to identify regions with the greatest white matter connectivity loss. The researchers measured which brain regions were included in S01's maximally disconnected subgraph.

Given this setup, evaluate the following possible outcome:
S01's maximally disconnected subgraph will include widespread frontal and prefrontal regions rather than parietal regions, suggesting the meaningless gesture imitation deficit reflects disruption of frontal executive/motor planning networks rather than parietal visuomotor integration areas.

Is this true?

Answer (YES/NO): NO